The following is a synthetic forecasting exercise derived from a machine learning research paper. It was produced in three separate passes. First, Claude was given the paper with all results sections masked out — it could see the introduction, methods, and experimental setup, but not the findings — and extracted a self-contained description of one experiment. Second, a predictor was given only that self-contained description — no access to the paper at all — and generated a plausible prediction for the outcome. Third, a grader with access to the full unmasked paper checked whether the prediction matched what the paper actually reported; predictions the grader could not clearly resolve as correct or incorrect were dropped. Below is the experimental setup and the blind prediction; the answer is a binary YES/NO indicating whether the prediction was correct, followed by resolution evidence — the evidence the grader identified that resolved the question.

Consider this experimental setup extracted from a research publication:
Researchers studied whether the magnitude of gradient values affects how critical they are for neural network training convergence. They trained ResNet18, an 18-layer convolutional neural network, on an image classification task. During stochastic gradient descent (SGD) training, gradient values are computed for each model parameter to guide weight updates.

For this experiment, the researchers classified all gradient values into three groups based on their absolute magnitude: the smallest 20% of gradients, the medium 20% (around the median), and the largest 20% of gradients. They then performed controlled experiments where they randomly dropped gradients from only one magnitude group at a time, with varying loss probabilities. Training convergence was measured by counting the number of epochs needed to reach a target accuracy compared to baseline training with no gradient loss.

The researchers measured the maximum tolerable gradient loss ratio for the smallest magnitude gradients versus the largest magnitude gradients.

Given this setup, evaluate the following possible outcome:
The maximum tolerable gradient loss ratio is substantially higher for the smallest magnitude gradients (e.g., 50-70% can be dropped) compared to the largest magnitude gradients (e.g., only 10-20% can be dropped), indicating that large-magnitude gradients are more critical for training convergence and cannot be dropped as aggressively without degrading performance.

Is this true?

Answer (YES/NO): NO